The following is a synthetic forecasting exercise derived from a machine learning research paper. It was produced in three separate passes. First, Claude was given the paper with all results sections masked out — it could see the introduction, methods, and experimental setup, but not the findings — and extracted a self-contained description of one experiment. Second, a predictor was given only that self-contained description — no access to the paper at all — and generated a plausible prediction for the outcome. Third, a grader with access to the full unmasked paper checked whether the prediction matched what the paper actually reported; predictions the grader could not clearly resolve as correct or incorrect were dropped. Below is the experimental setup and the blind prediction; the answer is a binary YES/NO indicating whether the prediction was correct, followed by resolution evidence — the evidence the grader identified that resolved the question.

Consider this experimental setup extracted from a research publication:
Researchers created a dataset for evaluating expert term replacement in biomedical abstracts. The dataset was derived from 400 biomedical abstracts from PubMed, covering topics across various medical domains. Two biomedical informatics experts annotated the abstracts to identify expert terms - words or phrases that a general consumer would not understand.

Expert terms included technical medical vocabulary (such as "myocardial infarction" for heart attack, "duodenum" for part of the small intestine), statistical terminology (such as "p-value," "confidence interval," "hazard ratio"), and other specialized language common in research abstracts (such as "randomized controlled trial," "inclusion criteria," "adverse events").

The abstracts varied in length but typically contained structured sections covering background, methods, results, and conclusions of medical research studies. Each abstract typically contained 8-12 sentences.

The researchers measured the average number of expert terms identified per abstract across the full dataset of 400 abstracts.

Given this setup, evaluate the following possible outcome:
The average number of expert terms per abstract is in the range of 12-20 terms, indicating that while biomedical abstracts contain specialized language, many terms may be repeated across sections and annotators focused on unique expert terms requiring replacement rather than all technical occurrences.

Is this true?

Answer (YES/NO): NO